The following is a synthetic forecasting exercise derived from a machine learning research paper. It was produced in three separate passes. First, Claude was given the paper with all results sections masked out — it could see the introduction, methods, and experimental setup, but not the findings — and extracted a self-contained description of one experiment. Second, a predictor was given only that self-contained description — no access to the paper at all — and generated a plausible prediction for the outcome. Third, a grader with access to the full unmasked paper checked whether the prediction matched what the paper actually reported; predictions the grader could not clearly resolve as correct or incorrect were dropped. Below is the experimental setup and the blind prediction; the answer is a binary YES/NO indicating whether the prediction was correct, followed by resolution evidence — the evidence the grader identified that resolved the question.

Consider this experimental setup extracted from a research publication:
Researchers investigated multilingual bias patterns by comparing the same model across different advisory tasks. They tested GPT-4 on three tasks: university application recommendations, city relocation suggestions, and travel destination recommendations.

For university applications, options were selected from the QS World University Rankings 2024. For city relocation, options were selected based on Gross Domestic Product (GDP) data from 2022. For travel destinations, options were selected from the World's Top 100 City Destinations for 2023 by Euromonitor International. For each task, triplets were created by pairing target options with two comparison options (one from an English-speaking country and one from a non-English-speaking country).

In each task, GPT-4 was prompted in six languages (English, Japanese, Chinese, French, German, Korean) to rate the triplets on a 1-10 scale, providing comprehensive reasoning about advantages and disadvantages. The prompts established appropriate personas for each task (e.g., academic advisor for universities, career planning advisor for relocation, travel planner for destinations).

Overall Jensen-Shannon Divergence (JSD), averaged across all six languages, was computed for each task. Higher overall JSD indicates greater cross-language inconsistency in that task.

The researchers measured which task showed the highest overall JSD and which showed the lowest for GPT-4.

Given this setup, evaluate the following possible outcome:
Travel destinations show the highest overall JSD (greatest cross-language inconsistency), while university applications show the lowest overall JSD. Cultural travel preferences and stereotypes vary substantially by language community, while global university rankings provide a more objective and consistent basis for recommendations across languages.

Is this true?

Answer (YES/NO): NO